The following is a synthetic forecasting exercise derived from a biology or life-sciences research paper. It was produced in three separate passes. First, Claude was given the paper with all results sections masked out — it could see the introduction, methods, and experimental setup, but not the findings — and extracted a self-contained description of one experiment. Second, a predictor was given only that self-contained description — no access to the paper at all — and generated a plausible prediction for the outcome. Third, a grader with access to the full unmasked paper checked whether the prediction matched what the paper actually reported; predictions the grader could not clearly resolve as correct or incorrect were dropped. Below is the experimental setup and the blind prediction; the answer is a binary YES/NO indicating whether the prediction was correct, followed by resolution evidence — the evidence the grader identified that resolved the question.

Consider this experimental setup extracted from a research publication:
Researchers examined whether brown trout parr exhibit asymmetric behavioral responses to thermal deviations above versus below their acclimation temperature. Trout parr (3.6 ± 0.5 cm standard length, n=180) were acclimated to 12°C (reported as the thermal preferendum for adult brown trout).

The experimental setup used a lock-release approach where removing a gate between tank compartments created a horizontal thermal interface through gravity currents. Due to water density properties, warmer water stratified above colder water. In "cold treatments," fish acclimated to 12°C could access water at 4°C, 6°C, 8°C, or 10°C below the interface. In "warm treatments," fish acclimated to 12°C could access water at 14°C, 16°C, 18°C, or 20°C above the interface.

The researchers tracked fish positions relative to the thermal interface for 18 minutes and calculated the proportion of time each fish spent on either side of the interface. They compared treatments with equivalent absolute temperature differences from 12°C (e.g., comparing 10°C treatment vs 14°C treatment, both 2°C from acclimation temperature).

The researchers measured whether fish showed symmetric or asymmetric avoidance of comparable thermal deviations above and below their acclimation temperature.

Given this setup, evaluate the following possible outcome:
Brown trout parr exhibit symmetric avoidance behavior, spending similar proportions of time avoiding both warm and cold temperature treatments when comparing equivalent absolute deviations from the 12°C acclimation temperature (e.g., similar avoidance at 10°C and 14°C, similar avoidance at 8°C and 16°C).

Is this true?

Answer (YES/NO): NO